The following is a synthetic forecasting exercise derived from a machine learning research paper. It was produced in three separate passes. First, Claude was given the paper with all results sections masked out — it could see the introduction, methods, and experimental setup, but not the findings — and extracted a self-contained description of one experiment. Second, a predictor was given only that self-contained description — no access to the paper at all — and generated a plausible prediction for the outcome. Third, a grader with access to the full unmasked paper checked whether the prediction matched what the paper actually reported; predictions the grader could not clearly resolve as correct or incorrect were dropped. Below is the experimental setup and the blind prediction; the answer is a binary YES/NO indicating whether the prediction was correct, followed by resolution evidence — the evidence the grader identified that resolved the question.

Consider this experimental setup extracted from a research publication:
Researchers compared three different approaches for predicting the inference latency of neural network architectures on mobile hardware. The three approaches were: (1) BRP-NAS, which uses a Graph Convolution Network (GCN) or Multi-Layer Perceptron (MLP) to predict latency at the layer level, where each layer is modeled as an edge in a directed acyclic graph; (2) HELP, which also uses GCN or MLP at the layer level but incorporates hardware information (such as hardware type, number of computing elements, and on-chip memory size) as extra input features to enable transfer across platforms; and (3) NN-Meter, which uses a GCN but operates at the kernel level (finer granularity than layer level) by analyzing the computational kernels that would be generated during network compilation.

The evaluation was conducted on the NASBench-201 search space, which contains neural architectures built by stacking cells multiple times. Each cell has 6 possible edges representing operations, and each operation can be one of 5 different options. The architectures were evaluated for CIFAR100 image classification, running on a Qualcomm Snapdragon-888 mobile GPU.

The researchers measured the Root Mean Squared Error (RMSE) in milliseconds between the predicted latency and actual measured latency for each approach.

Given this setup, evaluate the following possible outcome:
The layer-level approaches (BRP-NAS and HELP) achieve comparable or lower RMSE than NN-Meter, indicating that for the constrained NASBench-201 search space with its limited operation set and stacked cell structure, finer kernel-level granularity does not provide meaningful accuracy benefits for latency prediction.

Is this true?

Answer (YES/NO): NO